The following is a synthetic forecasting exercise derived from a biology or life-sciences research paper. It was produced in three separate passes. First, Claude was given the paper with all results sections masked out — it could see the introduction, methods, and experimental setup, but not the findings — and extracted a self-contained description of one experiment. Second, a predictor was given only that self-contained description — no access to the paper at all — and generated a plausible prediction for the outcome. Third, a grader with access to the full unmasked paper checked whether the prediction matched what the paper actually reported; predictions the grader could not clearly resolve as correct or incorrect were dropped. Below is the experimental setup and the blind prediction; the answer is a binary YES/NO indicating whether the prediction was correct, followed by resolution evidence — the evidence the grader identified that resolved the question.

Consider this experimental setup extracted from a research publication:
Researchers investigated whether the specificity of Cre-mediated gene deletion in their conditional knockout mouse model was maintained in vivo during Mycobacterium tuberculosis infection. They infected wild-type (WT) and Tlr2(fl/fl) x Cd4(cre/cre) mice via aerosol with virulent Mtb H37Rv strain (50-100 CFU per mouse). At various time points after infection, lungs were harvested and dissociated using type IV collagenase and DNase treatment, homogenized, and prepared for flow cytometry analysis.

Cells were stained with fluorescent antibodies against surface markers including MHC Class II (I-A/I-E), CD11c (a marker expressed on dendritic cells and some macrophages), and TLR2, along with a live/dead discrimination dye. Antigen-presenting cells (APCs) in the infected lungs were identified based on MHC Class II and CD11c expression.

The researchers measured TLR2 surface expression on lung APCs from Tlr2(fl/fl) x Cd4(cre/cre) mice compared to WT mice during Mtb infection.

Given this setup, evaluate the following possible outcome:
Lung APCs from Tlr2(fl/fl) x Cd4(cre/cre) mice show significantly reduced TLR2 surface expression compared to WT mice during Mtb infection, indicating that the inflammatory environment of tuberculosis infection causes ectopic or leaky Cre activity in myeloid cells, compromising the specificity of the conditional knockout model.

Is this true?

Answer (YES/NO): NO